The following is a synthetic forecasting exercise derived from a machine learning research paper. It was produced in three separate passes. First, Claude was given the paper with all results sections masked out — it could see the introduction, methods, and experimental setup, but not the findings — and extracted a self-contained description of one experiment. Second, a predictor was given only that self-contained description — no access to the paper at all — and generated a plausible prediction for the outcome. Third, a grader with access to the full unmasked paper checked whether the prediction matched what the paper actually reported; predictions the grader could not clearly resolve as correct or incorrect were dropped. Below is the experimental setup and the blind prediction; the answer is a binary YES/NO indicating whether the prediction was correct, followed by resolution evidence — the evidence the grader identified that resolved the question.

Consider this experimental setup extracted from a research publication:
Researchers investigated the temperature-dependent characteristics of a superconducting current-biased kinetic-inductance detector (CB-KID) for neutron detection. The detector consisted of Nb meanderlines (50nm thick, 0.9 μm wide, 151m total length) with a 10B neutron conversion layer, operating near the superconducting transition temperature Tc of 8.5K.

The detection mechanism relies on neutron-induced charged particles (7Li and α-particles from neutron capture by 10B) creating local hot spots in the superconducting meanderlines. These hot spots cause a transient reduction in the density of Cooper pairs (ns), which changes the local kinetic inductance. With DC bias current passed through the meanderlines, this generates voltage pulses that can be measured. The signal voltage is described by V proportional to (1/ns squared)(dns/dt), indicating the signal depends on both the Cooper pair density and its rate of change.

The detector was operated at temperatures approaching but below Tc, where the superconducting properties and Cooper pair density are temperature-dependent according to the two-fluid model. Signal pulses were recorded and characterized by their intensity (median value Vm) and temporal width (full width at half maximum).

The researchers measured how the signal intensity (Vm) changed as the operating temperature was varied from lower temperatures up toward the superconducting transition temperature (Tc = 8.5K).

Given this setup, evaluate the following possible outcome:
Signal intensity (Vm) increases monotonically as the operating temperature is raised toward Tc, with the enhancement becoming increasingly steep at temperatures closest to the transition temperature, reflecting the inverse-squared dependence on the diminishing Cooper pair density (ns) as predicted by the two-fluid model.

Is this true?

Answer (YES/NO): YES